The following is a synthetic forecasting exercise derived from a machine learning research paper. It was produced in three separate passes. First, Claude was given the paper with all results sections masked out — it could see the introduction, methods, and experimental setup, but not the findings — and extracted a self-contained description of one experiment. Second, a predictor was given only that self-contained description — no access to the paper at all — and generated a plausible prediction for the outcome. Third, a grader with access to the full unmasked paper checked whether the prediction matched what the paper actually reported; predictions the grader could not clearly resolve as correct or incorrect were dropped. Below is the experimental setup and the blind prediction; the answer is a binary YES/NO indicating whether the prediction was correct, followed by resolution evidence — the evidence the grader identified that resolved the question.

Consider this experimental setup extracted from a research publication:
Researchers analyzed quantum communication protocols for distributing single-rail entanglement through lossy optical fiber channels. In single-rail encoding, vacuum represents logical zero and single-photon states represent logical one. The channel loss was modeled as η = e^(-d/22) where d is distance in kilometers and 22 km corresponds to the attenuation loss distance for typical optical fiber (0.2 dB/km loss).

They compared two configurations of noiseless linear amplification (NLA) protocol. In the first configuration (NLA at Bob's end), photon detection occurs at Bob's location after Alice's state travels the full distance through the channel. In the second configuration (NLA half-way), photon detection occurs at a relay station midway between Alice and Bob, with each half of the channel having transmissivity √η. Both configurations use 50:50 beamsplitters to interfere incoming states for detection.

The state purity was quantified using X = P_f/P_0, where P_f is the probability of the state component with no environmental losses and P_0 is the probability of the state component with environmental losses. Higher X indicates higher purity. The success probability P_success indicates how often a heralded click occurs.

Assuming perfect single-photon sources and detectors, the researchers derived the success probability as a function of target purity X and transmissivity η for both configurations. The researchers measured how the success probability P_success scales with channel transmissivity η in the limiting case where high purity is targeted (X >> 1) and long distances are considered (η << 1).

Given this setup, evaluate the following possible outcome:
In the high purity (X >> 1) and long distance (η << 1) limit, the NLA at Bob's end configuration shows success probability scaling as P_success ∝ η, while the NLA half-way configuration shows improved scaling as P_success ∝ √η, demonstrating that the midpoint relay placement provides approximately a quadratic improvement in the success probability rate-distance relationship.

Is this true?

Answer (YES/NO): YES